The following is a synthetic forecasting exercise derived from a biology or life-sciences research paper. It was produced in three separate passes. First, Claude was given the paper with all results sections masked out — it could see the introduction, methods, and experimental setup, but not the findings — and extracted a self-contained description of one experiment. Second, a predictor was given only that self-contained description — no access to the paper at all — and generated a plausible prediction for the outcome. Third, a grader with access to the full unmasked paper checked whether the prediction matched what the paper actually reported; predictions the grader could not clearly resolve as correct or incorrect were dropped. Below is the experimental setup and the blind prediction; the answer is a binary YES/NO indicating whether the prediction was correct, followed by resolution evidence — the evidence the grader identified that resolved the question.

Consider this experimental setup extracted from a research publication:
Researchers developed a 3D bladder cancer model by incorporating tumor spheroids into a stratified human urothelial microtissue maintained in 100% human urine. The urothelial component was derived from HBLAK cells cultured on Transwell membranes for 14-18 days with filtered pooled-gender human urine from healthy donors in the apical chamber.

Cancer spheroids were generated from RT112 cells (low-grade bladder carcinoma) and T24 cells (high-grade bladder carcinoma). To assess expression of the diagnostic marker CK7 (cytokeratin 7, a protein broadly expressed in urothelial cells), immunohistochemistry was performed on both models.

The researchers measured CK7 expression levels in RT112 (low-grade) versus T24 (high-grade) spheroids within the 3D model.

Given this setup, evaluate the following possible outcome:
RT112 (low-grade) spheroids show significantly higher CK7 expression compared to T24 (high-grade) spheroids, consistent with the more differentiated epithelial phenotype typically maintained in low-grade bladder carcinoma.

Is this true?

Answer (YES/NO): YES